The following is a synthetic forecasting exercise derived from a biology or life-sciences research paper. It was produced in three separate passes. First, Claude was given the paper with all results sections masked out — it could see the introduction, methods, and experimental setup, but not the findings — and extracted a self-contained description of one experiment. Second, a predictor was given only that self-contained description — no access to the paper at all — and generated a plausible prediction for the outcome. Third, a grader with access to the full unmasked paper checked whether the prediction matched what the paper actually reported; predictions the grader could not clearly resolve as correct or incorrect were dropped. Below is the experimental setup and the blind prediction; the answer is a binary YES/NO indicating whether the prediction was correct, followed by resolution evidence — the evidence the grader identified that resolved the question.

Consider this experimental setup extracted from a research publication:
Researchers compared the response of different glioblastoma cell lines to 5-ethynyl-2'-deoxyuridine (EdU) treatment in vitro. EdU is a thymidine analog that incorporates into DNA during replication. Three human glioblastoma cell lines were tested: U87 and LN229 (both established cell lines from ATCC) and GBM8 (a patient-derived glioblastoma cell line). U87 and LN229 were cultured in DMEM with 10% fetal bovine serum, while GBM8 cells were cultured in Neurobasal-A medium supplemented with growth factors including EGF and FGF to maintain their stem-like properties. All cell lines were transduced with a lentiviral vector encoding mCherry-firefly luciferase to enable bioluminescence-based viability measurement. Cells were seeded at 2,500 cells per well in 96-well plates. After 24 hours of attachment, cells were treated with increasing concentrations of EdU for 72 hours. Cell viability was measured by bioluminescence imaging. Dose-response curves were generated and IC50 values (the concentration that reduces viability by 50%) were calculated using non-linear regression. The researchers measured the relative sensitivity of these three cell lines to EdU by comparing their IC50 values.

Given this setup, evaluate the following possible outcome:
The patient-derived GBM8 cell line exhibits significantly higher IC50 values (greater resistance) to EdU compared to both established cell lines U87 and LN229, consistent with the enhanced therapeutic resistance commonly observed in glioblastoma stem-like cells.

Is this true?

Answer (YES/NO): NO